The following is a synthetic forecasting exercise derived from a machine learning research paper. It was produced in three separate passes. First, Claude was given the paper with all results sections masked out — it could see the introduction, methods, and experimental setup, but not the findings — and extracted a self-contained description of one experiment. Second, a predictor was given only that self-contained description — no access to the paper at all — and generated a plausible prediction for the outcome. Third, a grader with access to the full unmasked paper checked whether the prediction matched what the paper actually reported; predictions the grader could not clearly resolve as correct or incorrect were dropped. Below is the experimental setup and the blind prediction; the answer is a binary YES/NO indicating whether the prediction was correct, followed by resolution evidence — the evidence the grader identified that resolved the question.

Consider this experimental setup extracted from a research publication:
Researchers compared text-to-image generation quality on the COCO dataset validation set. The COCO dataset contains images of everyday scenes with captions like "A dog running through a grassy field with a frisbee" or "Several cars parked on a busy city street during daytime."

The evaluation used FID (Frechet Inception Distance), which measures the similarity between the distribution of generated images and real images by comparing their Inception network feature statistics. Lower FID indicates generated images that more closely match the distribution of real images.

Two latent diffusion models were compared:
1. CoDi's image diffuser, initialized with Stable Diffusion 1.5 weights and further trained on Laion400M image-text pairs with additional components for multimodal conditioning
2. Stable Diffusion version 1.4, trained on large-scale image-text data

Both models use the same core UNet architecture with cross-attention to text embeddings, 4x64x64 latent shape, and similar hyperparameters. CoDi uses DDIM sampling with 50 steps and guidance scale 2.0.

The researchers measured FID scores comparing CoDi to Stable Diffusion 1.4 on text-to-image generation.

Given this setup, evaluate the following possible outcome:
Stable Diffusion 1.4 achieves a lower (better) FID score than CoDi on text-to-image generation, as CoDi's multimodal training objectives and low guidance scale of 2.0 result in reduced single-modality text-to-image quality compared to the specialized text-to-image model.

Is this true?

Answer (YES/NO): YES